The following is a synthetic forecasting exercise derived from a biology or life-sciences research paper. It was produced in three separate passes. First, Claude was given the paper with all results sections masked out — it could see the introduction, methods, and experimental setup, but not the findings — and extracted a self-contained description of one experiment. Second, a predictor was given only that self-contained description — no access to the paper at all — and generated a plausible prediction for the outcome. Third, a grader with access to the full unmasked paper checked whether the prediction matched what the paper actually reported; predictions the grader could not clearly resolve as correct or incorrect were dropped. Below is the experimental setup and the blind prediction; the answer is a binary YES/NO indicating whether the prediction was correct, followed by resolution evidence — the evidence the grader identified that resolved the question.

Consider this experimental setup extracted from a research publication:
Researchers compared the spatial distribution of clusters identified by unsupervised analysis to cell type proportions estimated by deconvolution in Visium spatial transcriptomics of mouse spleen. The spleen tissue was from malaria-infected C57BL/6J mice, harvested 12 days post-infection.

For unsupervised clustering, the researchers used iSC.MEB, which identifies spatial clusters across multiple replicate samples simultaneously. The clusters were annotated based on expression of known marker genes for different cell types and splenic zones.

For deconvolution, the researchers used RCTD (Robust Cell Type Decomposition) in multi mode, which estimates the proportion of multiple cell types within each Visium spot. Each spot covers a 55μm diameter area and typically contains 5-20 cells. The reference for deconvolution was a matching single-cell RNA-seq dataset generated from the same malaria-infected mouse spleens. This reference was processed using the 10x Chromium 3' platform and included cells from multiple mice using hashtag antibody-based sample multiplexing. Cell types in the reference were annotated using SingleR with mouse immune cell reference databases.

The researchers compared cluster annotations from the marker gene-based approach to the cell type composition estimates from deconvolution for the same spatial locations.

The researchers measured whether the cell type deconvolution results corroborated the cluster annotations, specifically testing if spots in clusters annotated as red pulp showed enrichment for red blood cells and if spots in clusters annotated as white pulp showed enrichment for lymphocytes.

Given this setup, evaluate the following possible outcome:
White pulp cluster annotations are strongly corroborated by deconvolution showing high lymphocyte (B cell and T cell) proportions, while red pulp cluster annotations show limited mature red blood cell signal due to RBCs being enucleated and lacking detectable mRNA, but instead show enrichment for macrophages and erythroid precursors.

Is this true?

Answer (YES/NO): NO